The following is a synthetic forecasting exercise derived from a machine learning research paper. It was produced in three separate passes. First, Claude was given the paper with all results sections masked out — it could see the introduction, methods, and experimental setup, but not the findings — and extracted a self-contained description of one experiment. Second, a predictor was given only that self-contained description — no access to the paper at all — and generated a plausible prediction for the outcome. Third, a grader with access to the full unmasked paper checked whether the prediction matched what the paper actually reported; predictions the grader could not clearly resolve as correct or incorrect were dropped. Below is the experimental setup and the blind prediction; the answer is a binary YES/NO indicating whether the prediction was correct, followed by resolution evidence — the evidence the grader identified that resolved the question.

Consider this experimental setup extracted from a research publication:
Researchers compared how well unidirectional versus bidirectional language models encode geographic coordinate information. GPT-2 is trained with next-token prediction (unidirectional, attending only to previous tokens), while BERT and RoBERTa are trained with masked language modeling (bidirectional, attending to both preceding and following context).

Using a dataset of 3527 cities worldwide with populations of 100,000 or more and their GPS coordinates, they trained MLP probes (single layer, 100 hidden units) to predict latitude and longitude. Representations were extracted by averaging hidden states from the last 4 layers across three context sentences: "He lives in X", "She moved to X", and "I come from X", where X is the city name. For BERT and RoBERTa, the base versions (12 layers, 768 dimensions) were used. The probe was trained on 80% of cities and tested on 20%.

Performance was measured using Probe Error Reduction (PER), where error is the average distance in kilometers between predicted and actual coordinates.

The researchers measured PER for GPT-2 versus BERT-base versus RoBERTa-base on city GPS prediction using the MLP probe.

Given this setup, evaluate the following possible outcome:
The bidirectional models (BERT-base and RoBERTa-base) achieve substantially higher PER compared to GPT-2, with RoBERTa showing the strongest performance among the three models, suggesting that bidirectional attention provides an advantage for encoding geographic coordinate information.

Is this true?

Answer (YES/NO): NO